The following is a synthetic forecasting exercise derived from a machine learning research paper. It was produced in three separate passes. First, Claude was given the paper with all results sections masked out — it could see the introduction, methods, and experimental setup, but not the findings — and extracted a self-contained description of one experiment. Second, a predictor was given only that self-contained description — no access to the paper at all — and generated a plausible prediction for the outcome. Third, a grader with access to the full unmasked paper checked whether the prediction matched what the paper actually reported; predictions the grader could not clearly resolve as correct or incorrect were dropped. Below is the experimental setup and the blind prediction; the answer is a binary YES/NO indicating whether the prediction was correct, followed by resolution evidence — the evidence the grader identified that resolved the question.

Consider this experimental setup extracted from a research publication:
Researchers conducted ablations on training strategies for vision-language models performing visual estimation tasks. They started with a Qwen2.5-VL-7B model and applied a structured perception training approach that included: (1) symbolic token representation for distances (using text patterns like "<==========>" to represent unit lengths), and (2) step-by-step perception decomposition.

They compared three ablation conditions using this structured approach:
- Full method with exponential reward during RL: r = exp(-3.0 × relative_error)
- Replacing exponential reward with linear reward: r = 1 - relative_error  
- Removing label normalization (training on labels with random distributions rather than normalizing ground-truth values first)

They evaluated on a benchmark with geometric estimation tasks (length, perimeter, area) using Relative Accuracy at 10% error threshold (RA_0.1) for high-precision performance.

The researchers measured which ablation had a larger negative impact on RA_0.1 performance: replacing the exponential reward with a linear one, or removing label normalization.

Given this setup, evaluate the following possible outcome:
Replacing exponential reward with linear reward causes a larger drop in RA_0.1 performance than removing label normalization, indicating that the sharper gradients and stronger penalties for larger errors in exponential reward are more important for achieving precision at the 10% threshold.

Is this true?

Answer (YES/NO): NO